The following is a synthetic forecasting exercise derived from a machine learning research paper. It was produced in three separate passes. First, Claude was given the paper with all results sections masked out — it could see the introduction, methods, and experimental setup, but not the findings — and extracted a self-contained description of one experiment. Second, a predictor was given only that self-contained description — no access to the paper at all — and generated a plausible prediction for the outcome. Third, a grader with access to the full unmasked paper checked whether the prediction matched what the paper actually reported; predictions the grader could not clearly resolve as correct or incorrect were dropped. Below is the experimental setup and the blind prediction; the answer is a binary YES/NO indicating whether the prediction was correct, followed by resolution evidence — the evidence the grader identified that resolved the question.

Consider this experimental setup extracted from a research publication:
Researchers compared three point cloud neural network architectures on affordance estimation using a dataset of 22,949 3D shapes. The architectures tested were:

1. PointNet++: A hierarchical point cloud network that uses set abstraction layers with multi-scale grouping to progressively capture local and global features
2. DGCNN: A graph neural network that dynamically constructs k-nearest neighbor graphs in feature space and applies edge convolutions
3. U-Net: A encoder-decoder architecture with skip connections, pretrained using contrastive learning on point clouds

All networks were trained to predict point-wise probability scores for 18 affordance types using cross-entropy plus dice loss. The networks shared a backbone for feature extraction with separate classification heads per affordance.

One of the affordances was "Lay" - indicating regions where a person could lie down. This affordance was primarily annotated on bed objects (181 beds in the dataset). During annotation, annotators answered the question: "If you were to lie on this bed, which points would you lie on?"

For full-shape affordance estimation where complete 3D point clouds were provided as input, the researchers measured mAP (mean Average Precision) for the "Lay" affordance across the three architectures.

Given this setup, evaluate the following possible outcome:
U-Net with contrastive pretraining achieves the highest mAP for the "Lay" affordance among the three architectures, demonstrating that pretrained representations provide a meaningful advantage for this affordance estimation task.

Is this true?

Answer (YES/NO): NO